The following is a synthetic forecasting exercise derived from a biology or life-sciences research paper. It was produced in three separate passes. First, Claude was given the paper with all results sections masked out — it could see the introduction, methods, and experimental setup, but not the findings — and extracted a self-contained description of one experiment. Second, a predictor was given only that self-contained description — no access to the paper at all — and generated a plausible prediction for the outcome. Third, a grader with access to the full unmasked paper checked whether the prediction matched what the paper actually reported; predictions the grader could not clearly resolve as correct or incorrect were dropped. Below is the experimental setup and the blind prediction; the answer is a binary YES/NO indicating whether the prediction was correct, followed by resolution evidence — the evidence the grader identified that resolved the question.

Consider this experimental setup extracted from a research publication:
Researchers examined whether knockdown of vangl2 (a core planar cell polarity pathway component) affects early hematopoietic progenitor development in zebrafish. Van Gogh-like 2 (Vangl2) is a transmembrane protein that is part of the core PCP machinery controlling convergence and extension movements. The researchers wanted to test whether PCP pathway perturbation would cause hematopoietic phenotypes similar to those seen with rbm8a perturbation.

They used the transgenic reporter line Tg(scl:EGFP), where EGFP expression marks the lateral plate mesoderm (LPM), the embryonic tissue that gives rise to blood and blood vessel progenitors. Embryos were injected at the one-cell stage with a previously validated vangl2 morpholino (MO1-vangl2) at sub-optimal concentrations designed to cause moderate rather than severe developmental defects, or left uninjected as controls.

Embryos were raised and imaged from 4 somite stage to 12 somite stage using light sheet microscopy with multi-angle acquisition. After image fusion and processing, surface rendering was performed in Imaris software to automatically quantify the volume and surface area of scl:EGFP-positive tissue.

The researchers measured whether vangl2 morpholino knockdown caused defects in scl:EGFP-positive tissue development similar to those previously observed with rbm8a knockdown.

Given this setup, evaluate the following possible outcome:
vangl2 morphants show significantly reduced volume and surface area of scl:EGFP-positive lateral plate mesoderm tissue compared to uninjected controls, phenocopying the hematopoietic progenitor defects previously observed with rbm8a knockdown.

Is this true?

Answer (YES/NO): YES